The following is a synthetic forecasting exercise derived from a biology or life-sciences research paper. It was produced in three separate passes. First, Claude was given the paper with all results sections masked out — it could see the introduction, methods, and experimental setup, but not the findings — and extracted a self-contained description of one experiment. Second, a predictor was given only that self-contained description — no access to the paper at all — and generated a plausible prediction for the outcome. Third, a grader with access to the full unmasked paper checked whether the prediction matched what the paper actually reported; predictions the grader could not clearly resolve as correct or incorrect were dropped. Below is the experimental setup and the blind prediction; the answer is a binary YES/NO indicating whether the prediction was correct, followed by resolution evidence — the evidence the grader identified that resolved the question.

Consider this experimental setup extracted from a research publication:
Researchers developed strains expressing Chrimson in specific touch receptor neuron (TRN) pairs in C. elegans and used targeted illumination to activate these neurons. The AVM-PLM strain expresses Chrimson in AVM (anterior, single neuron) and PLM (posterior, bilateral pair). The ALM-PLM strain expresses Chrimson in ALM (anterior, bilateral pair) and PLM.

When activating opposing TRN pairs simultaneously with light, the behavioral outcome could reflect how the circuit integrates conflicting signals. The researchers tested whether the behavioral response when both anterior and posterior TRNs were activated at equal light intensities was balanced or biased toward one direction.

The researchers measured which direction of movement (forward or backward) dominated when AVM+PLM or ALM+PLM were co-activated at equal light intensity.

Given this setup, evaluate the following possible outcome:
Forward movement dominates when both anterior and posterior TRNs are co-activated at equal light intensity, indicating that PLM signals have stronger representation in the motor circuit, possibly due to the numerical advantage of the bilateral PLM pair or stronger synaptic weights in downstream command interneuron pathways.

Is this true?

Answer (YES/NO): NO